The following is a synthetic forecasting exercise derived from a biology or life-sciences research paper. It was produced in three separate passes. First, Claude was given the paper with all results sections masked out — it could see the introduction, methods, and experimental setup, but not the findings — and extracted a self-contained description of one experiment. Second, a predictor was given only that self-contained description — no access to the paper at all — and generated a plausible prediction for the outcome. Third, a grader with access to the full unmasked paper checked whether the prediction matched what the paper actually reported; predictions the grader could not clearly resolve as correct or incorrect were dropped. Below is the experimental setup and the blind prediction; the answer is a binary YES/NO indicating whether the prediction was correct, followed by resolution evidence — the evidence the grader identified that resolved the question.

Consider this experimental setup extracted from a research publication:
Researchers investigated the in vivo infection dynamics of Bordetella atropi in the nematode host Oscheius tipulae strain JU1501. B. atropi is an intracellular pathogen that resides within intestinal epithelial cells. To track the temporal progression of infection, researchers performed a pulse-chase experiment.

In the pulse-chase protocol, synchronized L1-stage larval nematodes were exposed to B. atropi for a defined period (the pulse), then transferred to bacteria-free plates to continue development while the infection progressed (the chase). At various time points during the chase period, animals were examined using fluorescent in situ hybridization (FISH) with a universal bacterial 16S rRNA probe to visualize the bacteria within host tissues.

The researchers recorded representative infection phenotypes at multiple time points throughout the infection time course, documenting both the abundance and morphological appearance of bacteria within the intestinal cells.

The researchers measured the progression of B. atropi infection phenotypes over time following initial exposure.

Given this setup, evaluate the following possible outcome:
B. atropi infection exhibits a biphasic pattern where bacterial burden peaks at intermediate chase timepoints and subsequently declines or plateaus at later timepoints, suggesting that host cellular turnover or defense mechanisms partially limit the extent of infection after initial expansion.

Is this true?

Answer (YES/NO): NO